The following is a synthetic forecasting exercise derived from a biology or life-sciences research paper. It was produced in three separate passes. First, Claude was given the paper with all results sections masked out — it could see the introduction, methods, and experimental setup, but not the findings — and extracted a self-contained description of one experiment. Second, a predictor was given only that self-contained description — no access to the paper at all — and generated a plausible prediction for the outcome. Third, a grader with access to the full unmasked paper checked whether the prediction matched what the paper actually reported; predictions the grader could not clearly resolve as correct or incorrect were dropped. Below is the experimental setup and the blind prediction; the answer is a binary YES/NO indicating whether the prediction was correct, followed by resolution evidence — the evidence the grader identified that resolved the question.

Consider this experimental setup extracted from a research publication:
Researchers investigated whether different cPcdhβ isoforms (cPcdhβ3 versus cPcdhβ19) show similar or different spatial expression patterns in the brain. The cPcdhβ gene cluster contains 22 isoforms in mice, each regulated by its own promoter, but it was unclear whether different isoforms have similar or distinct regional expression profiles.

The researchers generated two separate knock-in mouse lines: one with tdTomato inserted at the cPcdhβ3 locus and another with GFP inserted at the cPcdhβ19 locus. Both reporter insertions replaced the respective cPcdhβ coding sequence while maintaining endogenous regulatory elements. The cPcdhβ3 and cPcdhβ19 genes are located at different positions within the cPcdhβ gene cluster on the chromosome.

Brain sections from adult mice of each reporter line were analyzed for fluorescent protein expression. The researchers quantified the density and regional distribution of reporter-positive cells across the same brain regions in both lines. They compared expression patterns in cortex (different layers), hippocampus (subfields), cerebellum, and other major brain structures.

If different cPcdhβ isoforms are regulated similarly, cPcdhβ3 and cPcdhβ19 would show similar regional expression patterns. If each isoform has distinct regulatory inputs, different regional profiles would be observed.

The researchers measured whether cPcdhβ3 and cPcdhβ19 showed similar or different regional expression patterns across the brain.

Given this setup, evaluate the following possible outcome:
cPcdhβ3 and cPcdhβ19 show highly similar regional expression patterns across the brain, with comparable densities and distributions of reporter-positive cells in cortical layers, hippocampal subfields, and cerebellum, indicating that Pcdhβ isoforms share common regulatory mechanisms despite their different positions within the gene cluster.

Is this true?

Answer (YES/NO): NO